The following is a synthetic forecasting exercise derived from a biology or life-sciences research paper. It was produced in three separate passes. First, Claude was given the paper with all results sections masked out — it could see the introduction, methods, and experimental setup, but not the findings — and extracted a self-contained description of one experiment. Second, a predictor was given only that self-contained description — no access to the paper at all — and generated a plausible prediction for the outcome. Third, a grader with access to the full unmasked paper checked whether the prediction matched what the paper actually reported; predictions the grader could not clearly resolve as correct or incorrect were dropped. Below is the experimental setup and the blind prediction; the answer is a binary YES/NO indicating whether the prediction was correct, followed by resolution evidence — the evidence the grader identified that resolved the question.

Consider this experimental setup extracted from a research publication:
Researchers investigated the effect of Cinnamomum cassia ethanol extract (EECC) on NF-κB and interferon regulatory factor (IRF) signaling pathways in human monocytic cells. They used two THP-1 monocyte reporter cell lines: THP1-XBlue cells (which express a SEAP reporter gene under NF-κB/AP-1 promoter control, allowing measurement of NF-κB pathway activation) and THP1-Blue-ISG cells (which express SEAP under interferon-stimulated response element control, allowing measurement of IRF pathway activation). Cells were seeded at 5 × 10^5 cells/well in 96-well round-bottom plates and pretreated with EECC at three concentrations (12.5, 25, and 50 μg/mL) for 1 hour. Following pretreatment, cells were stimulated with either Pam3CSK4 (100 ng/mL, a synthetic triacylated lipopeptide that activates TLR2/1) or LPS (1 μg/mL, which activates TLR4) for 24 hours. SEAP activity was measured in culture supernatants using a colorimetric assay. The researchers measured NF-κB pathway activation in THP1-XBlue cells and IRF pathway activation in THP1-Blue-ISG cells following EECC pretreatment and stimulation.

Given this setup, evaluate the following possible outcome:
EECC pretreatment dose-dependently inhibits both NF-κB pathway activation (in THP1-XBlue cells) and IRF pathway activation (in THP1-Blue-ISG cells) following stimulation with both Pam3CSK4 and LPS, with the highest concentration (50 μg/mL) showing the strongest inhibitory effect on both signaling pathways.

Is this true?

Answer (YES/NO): YES